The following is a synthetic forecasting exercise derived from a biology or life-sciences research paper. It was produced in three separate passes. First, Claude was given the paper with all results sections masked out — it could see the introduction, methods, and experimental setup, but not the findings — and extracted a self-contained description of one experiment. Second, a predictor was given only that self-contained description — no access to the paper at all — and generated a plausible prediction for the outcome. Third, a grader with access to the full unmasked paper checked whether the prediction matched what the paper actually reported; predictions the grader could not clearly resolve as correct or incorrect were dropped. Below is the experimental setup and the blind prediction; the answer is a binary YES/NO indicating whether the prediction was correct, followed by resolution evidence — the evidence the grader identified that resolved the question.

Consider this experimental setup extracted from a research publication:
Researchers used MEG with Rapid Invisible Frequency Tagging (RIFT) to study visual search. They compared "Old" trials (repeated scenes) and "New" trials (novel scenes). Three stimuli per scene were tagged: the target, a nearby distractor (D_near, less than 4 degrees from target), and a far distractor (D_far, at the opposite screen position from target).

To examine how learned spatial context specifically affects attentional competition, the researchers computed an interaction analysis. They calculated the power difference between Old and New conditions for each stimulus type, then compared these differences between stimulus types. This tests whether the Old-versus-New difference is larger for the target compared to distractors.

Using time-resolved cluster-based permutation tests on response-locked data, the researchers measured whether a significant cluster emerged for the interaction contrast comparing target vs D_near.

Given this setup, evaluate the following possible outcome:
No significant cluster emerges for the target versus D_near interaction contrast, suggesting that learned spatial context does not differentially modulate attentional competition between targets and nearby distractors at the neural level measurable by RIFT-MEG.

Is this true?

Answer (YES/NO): NO